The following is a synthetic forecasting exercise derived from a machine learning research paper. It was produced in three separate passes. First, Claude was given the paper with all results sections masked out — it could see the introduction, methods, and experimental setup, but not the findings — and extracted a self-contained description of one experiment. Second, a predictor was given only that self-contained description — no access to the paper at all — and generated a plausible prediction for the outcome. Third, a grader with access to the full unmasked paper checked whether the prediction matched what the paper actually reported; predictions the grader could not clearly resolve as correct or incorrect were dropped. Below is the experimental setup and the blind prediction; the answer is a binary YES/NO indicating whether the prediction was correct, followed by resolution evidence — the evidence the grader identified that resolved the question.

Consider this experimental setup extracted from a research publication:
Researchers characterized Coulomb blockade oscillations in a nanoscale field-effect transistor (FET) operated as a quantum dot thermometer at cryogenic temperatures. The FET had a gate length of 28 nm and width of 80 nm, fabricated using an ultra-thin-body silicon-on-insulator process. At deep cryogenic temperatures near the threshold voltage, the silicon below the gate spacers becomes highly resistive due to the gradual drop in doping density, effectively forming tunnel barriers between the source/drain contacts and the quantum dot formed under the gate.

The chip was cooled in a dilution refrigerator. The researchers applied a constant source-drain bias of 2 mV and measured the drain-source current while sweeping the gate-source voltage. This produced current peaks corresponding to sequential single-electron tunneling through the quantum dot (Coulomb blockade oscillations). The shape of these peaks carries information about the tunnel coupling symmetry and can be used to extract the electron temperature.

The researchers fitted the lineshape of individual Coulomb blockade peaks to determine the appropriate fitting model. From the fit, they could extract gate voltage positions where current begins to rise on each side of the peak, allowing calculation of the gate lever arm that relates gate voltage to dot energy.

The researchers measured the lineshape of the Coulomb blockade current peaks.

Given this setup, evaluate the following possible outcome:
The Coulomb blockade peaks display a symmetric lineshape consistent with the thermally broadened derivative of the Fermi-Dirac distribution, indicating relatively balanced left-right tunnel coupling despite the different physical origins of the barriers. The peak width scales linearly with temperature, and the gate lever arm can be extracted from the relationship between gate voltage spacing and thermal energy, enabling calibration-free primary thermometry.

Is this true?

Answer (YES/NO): NO